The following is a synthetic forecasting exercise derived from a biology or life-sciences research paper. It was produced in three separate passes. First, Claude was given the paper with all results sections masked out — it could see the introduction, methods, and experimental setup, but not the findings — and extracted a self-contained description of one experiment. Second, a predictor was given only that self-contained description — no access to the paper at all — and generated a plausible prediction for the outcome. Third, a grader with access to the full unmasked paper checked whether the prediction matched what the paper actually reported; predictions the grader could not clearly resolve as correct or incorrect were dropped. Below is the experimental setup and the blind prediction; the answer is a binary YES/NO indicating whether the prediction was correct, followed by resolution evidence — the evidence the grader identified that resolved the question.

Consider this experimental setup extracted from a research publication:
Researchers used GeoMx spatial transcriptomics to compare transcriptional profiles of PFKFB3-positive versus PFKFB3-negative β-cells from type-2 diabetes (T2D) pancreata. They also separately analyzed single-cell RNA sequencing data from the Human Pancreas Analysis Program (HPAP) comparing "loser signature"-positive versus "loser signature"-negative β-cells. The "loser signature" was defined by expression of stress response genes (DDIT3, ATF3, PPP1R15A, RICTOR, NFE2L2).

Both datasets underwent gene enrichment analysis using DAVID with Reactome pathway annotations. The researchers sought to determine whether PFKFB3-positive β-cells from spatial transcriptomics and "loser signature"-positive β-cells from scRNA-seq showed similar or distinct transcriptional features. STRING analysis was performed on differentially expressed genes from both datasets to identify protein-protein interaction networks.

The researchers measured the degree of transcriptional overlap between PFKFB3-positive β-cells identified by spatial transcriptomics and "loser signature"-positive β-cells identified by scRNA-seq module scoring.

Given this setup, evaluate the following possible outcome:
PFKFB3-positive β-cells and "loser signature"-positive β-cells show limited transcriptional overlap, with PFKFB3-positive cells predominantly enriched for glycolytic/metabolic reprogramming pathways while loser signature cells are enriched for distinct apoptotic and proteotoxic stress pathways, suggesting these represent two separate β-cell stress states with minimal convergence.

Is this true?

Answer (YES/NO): NO